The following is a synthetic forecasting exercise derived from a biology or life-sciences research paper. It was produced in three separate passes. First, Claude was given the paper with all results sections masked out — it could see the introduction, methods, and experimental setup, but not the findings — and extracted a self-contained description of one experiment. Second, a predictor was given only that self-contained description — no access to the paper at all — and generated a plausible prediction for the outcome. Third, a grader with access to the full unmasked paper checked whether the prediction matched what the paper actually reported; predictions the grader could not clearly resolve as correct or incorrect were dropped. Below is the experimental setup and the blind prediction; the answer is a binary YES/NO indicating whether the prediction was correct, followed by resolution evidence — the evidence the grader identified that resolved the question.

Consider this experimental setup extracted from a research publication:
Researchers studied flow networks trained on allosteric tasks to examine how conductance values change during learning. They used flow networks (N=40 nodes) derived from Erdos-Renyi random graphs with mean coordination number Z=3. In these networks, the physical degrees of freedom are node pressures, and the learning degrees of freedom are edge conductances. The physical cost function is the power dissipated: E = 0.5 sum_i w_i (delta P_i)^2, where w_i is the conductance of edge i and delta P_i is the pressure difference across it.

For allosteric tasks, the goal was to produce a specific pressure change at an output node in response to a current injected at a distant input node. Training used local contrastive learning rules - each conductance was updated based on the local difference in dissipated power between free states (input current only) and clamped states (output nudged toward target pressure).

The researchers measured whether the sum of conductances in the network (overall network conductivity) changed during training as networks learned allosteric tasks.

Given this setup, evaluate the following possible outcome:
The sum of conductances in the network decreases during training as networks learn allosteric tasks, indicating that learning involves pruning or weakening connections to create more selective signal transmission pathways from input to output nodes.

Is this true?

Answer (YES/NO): NO